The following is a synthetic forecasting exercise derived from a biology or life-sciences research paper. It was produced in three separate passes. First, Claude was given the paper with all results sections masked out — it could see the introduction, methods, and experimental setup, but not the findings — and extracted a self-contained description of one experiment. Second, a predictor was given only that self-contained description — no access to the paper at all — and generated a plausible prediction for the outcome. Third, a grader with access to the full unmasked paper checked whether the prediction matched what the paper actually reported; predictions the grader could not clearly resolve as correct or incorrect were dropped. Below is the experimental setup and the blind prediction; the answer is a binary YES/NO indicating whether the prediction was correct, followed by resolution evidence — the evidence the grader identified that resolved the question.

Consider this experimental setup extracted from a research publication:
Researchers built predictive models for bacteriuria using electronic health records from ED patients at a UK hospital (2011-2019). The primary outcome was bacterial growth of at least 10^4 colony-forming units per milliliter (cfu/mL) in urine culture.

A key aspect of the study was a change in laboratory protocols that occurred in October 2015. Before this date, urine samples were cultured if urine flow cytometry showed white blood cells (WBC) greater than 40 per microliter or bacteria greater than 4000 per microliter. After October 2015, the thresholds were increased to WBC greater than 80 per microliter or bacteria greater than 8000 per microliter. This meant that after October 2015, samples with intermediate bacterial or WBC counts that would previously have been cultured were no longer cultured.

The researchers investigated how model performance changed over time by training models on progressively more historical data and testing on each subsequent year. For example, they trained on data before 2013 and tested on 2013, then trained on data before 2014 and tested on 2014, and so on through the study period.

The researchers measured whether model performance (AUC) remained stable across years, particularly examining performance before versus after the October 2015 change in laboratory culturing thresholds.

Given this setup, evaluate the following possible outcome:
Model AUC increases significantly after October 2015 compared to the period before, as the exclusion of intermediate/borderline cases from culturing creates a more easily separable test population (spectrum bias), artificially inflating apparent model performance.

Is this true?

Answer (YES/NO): NO